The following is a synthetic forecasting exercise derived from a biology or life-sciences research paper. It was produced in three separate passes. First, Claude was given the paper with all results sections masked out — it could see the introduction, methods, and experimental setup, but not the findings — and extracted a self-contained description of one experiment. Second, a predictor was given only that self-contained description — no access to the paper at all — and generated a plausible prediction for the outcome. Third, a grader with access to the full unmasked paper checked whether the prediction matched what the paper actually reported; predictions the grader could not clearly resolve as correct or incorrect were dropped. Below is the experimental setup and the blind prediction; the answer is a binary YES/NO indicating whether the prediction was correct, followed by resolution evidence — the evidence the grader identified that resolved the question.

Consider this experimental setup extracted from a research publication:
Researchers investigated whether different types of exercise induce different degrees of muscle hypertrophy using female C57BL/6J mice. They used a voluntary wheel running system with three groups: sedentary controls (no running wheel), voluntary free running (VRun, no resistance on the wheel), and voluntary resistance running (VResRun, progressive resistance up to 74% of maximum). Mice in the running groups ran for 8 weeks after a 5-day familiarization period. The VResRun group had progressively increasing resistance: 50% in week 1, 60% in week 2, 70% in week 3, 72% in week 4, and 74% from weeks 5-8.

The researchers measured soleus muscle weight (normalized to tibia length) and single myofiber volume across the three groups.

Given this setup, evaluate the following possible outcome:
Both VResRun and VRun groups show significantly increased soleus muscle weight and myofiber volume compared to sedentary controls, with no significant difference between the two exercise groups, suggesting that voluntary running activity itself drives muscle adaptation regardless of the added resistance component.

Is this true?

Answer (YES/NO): NO